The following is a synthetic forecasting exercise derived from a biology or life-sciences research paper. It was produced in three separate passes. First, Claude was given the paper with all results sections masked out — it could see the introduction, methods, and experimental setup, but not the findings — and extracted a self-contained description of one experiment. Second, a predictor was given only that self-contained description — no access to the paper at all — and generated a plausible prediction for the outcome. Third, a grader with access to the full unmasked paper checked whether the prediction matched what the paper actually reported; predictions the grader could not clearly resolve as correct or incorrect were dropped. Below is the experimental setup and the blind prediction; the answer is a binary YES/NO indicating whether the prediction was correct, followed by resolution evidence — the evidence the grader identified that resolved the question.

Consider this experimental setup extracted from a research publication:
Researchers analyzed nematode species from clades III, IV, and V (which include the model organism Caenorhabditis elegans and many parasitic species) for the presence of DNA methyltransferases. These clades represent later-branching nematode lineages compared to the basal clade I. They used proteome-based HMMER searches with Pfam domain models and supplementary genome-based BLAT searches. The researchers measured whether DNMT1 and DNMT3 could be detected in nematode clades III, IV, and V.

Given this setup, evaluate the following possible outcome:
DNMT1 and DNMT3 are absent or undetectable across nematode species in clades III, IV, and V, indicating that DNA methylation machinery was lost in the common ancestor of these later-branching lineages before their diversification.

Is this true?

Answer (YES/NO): YES